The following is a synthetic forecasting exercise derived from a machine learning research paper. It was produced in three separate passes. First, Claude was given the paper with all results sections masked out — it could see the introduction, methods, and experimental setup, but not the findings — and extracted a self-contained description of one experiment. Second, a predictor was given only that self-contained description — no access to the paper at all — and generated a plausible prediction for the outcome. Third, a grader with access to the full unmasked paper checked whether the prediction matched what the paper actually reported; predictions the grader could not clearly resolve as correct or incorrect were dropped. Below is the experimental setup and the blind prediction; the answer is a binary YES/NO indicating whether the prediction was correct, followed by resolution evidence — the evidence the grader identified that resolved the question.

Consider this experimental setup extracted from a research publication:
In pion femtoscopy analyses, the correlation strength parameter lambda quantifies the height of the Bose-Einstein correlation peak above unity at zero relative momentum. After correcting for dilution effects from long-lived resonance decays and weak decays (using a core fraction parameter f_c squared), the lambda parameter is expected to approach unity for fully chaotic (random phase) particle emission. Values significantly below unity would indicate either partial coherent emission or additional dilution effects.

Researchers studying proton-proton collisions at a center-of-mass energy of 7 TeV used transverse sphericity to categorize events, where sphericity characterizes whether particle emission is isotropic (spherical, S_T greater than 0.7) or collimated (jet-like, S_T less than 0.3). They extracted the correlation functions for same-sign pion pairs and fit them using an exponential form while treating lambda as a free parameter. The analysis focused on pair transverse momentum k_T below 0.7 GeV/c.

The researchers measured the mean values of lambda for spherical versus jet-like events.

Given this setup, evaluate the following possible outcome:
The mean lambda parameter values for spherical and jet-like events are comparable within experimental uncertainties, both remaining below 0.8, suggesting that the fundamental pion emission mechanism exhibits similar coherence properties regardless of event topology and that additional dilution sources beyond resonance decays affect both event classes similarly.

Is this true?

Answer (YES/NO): NO